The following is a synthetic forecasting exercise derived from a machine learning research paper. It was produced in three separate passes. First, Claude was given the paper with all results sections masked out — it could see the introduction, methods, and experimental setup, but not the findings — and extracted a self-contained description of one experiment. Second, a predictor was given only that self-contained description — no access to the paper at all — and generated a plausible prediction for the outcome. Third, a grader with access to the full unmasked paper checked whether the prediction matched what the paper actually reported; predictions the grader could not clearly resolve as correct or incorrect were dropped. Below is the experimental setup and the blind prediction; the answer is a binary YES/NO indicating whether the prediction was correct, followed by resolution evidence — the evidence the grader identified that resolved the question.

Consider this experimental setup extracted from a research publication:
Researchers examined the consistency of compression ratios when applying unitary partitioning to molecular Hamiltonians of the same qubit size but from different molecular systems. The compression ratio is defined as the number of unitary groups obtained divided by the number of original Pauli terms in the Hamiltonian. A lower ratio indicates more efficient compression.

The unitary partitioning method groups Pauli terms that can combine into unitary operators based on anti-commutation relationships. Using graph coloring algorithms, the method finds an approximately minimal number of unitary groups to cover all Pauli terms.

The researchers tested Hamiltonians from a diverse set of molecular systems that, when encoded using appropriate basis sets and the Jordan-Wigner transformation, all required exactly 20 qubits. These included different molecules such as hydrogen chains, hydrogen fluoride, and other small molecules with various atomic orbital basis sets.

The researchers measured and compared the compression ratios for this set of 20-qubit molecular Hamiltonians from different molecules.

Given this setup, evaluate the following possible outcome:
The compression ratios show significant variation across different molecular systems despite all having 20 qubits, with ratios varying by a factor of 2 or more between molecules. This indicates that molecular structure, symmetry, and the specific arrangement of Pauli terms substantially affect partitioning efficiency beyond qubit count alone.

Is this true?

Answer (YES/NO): NO